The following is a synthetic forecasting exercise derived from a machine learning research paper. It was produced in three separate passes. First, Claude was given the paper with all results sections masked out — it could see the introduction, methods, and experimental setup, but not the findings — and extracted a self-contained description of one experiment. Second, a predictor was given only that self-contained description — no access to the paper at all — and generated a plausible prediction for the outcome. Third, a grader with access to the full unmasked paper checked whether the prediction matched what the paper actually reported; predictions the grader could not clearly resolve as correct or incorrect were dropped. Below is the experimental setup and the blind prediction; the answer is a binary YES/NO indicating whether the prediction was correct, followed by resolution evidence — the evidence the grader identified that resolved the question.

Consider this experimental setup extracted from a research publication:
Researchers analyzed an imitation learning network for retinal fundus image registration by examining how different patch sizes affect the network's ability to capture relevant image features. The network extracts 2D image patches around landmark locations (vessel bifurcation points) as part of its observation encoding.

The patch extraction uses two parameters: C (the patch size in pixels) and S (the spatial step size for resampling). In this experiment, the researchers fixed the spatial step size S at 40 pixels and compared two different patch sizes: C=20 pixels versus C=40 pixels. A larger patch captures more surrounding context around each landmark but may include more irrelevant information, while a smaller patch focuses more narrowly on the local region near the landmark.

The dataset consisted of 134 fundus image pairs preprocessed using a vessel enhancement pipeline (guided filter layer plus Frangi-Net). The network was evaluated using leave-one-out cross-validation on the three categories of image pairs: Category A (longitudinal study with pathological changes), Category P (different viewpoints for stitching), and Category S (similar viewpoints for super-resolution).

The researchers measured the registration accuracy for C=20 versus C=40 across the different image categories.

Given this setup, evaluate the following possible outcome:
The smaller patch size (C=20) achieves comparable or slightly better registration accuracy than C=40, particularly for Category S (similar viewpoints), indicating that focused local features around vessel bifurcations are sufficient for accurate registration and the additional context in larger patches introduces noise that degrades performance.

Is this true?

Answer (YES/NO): NO